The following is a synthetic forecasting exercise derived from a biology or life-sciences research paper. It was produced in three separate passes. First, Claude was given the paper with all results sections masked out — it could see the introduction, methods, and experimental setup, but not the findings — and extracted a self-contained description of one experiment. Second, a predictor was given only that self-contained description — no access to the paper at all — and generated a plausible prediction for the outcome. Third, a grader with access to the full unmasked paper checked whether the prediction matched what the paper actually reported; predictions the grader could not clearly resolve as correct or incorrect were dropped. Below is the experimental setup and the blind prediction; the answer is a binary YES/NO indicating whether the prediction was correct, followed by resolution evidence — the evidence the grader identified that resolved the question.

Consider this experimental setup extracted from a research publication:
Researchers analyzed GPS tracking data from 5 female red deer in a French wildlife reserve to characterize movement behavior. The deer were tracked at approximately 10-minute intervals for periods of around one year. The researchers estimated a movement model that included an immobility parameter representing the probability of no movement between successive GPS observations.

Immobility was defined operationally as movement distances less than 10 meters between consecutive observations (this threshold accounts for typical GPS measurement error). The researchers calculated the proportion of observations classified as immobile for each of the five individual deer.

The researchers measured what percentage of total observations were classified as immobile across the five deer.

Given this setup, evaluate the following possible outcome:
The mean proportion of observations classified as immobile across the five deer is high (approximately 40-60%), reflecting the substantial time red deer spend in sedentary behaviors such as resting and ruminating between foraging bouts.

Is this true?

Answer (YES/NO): NO